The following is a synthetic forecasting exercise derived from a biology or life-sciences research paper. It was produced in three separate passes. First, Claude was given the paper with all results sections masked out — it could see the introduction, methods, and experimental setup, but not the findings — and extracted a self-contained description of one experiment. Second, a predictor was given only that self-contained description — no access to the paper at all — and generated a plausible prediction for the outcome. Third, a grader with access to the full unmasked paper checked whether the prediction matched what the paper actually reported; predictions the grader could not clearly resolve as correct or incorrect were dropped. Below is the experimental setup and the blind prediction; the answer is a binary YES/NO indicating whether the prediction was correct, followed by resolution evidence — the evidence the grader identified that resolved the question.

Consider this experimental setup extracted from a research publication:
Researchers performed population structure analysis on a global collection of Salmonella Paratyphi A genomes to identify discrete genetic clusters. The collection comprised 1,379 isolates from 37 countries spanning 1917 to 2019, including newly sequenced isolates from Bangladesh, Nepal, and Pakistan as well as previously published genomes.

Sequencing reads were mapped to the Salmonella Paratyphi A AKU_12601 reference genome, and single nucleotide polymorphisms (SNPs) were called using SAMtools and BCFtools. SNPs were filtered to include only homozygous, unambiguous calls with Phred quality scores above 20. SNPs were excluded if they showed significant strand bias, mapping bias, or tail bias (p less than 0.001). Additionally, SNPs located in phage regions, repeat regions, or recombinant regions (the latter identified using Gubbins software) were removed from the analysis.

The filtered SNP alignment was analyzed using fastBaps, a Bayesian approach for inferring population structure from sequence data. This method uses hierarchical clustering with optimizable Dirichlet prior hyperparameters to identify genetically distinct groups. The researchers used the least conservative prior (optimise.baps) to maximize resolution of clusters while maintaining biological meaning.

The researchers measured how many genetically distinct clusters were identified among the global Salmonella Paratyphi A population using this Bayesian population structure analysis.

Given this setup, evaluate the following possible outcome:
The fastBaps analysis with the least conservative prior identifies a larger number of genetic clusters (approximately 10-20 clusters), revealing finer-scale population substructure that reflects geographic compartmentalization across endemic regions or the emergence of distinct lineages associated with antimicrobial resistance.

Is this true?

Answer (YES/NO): YES